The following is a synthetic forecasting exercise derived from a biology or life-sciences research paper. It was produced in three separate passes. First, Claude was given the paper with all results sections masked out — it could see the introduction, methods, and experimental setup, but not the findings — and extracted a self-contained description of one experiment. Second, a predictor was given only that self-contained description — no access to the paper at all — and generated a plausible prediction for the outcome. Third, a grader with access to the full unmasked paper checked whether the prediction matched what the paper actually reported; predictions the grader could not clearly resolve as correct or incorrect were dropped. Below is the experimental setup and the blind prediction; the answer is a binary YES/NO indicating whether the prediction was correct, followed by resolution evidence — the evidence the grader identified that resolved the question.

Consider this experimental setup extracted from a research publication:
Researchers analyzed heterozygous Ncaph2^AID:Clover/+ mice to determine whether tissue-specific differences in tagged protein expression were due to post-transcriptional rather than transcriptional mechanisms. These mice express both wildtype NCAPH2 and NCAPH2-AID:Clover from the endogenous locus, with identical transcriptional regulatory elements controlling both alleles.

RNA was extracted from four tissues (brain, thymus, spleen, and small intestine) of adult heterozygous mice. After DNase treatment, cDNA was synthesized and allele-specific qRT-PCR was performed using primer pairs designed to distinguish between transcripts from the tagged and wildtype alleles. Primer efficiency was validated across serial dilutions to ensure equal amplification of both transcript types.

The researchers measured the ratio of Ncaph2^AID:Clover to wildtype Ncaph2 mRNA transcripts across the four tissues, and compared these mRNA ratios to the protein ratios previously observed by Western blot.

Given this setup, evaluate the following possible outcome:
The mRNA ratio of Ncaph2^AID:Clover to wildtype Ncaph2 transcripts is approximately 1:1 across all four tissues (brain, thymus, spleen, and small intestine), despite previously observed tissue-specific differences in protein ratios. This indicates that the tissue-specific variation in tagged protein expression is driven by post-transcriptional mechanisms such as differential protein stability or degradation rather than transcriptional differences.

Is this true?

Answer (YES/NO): YES